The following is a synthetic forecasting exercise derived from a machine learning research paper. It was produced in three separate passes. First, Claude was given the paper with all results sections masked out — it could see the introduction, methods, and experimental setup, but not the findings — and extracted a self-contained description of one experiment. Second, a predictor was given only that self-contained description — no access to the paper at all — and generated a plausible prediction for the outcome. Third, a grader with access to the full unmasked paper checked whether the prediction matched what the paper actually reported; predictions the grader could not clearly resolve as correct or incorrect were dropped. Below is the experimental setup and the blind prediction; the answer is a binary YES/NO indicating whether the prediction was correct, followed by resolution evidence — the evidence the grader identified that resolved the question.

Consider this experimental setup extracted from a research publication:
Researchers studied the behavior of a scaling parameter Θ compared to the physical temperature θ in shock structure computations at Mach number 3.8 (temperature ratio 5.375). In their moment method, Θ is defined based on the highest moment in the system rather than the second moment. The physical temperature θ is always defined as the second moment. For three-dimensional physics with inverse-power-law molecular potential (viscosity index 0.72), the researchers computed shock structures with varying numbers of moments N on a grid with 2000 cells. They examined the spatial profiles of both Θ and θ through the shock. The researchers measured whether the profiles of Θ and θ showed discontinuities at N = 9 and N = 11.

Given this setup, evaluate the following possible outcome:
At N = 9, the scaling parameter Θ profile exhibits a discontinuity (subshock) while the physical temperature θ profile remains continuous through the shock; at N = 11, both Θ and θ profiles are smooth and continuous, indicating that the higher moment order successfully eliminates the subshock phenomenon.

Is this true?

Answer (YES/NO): YES